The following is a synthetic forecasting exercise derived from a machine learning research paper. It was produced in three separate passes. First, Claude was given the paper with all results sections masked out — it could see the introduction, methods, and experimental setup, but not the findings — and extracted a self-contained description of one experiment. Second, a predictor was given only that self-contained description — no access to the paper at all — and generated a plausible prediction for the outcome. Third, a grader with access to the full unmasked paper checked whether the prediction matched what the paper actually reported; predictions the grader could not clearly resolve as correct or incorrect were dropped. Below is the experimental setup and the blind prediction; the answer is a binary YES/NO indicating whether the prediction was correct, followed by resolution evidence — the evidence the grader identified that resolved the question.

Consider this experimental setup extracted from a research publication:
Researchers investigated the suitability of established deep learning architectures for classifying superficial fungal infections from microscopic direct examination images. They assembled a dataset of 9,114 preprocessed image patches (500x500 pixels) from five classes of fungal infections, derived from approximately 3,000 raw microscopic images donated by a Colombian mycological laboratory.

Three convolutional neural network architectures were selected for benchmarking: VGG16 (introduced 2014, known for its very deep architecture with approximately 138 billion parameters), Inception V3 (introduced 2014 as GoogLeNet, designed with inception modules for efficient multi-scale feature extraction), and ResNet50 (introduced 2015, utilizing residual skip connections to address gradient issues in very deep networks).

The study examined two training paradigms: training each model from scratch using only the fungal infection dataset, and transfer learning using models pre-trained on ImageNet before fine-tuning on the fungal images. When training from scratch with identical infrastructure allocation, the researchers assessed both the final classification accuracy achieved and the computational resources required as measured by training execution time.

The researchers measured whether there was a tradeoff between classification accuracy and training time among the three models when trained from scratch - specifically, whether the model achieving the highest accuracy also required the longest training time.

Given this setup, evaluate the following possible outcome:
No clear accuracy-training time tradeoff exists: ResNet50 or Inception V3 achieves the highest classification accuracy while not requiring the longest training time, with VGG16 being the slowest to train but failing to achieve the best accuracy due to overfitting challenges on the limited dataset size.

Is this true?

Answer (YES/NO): NO